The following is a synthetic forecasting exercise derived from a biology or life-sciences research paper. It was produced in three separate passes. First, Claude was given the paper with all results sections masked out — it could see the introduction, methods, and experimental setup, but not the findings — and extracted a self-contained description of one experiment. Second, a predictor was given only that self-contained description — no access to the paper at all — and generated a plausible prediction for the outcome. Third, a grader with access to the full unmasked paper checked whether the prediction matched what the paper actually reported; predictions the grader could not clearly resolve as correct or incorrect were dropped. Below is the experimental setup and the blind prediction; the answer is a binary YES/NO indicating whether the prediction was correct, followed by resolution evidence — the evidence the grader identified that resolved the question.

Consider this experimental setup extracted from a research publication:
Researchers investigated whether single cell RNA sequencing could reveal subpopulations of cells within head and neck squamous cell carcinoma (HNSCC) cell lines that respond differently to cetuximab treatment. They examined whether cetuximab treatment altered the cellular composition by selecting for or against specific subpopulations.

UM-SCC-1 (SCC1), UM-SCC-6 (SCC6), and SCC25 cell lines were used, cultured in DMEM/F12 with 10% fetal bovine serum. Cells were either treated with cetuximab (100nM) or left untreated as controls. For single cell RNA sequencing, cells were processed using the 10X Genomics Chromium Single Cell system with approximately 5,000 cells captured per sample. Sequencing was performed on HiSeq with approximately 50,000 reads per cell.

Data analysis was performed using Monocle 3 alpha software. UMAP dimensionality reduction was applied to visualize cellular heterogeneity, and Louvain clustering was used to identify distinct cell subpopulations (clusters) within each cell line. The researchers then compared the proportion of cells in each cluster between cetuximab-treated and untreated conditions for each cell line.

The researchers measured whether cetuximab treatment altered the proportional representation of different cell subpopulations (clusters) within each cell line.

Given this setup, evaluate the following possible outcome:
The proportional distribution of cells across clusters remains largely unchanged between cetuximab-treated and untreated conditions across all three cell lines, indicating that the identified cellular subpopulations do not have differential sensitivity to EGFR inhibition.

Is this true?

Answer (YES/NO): NO